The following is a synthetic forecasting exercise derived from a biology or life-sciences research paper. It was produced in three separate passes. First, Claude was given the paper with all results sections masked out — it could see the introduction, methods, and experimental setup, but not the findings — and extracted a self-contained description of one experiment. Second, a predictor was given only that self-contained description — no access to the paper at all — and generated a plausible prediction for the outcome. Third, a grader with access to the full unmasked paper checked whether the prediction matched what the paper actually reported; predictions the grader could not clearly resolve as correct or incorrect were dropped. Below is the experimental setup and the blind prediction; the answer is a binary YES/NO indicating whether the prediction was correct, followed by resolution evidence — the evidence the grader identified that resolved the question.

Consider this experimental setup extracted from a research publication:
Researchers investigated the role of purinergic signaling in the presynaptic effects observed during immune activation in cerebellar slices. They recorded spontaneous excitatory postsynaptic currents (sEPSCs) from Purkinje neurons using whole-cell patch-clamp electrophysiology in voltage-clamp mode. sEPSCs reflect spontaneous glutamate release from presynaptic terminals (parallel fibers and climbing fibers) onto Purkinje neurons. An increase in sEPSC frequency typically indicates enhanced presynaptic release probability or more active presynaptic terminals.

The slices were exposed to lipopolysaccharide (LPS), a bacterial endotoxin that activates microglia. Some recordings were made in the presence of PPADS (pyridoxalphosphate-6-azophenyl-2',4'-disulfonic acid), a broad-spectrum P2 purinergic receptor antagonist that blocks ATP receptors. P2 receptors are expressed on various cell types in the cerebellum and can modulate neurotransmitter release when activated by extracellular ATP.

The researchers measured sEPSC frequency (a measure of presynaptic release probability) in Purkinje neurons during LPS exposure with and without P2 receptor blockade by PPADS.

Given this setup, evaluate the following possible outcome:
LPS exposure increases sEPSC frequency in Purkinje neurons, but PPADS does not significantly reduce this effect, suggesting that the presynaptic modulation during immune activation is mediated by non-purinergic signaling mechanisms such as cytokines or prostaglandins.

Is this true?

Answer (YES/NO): NO